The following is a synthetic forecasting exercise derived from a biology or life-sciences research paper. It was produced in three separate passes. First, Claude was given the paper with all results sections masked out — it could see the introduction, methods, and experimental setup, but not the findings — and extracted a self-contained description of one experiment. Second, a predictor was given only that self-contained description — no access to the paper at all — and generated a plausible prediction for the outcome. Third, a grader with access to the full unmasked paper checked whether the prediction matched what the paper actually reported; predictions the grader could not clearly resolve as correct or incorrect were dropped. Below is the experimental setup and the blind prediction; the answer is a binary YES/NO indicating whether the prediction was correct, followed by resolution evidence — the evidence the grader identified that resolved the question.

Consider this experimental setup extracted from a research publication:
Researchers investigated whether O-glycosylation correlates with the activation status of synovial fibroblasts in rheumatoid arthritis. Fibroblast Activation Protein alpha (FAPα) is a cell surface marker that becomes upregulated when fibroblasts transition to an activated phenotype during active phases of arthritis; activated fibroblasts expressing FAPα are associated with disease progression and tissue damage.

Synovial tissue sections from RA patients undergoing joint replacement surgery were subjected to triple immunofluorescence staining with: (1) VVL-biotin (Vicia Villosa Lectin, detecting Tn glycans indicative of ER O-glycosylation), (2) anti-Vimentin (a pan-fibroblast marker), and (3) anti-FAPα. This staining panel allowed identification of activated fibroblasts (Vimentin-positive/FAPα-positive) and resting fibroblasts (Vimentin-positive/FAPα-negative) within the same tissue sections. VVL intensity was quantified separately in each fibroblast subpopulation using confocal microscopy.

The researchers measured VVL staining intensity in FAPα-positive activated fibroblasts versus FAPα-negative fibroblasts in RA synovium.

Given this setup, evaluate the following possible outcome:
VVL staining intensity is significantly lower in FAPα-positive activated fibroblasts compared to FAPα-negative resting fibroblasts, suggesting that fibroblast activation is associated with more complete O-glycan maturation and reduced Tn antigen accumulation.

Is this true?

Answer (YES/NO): NO